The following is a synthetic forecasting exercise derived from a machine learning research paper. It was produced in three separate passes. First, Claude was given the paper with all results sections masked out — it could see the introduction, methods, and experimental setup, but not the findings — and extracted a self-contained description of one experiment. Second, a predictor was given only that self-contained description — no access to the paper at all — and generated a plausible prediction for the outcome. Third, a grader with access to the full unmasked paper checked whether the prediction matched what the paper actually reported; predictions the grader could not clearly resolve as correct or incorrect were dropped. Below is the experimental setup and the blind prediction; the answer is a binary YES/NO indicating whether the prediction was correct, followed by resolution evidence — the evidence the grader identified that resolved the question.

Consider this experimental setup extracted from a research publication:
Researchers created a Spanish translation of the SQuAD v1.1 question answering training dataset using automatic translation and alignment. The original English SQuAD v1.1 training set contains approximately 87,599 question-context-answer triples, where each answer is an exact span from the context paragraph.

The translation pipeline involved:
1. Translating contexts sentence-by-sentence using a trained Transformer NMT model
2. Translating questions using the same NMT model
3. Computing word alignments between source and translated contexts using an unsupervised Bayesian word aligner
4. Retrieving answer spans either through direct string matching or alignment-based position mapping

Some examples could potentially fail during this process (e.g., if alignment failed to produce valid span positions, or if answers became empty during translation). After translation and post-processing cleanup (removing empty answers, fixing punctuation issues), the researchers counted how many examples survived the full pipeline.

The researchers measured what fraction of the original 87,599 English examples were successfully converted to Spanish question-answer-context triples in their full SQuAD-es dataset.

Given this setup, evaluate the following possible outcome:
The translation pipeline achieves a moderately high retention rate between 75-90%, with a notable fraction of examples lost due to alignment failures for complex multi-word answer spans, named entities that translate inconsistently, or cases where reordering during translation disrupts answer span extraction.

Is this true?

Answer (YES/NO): NO